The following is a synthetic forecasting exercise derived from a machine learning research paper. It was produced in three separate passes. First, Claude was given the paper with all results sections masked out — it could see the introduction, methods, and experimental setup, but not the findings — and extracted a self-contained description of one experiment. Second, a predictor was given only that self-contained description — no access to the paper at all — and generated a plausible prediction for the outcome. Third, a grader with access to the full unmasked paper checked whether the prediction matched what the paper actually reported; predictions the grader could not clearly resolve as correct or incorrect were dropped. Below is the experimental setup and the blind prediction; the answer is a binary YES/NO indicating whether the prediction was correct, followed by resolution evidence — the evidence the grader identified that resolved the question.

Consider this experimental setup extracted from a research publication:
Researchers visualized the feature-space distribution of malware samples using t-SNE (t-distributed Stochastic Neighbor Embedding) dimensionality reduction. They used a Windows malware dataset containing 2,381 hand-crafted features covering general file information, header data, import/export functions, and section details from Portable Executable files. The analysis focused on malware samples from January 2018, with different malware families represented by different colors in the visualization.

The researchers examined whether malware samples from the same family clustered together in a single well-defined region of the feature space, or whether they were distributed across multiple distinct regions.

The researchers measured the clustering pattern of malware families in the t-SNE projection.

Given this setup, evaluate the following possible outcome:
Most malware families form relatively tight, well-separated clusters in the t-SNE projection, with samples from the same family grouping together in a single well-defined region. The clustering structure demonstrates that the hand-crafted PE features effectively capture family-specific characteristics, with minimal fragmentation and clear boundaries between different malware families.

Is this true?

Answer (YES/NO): NO